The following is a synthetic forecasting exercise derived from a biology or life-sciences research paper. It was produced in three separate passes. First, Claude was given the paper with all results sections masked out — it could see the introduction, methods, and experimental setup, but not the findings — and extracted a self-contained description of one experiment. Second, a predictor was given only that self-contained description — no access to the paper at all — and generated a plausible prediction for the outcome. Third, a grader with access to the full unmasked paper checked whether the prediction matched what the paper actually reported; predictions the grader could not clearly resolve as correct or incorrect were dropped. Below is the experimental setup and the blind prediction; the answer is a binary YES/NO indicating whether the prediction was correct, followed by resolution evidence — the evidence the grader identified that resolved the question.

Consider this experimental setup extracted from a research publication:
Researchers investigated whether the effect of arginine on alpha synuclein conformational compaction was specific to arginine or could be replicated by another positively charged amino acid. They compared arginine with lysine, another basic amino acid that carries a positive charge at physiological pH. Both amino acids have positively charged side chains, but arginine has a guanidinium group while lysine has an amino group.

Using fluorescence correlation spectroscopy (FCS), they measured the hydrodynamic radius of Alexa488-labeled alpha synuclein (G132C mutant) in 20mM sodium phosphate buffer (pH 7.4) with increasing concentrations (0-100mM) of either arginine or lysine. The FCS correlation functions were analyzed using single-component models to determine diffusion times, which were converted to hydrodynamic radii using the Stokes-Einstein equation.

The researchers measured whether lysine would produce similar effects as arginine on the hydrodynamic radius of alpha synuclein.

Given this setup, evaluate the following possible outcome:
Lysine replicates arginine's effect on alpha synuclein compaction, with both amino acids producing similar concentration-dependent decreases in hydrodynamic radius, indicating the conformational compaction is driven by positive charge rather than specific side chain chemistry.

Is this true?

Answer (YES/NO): NO